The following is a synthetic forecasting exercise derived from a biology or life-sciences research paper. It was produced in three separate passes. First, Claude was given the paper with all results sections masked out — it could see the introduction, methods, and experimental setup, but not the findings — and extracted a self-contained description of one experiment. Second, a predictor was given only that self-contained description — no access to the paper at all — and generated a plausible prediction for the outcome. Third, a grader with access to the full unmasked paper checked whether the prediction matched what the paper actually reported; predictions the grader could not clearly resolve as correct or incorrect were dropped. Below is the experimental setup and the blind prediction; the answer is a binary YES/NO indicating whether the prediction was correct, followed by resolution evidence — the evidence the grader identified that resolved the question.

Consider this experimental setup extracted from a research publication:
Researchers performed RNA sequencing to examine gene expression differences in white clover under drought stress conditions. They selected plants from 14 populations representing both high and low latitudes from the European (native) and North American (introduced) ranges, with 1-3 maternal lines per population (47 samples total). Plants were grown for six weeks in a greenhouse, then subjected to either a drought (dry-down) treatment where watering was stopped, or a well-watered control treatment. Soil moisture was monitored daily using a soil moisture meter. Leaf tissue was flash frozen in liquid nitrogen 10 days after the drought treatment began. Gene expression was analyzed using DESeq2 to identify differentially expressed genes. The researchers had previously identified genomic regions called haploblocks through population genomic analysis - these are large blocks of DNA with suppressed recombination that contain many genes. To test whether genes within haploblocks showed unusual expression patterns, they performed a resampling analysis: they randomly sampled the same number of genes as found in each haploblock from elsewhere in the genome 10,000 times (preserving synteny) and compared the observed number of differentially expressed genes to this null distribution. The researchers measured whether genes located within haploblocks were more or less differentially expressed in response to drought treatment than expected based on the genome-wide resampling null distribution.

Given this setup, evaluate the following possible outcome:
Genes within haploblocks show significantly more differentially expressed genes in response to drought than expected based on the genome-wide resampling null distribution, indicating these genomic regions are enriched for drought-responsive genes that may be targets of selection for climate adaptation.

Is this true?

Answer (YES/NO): NO